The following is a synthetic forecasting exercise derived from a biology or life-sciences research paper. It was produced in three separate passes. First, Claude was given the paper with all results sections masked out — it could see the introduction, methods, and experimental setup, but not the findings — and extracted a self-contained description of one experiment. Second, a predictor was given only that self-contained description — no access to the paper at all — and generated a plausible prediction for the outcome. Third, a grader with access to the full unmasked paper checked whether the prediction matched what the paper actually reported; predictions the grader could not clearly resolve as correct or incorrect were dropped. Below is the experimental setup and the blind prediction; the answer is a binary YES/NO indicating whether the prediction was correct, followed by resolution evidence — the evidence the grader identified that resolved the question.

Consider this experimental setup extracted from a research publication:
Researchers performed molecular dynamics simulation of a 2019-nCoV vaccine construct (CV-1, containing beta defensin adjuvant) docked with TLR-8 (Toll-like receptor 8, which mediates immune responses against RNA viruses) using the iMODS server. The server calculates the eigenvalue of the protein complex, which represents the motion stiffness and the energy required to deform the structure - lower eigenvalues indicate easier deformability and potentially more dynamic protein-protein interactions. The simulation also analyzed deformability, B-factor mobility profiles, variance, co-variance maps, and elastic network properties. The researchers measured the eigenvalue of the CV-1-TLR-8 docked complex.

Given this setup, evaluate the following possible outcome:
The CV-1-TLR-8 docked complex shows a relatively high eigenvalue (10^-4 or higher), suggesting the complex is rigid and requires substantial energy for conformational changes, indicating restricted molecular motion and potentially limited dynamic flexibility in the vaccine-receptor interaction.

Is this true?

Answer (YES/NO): NO